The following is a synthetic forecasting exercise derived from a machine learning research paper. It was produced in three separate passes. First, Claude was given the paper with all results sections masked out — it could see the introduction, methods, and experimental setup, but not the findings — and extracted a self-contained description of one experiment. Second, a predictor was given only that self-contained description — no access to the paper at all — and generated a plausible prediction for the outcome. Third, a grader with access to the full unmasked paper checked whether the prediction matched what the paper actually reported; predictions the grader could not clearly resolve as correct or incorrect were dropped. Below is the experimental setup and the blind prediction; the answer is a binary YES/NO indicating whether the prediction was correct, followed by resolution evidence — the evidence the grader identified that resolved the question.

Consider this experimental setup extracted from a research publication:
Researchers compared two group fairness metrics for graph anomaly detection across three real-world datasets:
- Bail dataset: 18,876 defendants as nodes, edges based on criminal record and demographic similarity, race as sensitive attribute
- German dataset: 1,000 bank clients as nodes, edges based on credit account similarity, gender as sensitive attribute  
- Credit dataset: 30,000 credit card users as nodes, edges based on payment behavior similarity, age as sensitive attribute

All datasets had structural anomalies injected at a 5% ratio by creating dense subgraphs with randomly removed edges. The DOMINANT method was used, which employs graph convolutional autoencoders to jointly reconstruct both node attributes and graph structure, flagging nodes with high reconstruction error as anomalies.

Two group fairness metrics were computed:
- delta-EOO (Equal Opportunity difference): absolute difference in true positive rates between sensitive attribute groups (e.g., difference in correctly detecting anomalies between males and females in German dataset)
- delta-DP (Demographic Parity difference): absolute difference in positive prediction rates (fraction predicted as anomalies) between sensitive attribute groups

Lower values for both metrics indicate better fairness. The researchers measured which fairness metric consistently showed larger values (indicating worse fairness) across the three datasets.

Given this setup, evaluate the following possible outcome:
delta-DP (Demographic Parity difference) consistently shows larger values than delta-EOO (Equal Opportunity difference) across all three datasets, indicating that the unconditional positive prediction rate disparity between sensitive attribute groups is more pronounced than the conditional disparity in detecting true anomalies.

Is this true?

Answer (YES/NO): NO